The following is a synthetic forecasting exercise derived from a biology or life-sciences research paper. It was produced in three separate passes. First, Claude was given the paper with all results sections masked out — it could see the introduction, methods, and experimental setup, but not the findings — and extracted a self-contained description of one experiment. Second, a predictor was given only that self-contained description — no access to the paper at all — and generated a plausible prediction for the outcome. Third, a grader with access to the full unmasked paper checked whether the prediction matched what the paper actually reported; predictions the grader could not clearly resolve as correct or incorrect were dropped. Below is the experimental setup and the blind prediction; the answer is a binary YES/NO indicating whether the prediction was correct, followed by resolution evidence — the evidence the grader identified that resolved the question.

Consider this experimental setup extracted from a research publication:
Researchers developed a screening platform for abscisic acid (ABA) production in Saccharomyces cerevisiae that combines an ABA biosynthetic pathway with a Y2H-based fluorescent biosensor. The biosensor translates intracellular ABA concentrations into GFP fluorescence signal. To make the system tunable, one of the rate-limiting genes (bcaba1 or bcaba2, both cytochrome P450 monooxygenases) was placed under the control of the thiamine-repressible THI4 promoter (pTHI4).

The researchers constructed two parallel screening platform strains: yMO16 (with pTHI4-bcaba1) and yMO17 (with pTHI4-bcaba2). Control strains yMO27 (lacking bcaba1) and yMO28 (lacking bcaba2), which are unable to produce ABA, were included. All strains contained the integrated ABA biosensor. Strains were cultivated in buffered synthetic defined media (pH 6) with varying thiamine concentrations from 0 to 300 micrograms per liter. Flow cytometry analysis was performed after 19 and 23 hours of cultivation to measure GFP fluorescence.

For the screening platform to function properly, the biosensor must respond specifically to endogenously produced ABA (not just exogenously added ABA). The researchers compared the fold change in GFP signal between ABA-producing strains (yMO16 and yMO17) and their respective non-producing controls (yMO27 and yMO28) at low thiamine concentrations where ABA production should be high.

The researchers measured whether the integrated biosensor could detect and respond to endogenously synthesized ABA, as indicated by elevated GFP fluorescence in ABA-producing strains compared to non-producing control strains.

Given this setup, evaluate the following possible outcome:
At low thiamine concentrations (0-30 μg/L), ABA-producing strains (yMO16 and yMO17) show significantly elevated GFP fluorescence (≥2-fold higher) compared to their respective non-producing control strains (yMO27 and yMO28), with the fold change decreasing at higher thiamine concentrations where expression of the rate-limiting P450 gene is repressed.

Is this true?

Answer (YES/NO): YES